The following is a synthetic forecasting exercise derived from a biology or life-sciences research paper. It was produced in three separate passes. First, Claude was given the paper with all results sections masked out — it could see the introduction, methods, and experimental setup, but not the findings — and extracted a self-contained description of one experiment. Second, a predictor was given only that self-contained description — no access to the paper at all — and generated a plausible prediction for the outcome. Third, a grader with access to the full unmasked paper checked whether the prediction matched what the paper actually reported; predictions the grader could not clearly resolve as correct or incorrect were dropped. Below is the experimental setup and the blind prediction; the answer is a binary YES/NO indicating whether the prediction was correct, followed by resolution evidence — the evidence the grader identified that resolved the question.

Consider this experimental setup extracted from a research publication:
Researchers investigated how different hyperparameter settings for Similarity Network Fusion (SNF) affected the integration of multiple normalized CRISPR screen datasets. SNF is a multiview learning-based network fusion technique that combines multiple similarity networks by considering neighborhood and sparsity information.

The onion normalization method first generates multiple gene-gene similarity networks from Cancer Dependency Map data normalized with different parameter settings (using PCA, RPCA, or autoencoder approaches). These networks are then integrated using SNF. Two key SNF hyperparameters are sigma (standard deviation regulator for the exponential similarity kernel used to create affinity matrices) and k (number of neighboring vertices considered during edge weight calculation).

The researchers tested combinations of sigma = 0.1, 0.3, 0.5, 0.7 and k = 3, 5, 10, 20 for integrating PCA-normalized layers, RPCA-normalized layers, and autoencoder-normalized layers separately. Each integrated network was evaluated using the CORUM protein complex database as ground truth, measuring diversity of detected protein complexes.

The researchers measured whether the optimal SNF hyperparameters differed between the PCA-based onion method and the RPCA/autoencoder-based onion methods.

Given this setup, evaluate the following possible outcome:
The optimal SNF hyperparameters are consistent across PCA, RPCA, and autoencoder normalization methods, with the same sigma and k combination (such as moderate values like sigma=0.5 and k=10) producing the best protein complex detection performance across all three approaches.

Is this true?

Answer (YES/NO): NO